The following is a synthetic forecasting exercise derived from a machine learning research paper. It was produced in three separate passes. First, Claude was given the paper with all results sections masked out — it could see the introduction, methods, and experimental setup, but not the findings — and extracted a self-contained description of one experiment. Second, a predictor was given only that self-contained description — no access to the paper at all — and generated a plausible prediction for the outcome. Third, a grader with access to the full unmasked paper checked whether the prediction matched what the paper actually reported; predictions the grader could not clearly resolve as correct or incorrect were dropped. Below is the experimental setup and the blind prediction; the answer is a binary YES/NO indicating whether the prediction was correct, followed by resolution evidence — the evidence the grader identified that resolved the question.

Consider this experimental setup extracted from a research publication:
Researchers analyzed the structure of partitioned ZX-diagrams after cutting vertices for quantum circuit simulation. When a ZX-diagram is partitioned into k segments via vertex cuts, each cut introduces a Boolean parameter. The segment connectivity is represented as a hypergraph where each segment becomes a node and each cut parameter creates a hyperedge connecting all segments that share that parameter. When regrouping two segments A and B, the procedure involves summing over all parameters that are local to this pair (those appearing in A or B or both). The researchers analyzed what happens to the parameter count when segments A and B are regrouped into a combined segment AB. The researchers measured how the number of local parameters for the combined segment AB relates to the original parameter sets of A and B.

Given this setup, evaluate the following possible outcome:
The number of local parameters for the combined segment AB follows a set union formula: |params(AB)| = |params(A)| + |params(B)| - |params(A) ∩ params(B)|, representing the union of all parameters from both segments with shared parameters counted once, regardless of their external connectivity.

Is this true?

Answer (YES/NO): NO